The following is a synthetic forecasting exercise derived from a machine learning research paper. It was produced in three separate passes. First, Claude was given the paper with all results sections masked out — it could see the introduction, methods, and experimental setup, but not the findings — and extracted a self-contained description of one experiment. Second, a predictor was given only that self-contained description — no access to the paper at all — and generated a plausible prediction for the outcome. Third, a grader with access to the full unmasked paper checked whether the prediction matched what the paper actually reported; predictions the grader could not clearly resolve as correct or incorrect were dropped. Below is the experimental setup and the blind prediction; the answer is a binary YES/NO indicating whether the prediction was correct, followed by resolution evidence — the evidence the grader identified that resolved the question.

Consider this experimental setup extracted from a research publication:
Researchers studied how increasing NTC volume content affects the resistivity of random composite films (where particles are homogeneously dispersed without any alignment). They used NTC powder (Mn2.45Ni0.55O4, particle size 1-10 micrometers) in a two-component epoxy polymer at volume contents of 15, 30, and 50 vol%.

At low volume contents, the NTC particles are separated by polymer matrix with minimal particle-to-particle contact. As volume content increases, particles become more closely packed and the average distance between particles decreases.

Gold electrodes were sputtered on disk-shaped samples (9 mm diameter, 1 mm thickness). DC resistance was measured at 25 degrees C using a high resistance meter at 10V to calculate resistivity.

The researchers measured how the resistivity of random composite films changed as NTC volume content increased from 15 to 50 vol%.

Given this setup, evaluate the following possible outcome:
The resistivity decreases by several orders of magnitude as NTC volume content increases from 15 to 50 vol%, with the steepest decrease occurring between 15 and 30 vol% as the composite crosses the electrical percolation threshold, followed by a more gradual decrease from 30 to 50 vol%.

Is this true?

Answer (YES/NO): NO